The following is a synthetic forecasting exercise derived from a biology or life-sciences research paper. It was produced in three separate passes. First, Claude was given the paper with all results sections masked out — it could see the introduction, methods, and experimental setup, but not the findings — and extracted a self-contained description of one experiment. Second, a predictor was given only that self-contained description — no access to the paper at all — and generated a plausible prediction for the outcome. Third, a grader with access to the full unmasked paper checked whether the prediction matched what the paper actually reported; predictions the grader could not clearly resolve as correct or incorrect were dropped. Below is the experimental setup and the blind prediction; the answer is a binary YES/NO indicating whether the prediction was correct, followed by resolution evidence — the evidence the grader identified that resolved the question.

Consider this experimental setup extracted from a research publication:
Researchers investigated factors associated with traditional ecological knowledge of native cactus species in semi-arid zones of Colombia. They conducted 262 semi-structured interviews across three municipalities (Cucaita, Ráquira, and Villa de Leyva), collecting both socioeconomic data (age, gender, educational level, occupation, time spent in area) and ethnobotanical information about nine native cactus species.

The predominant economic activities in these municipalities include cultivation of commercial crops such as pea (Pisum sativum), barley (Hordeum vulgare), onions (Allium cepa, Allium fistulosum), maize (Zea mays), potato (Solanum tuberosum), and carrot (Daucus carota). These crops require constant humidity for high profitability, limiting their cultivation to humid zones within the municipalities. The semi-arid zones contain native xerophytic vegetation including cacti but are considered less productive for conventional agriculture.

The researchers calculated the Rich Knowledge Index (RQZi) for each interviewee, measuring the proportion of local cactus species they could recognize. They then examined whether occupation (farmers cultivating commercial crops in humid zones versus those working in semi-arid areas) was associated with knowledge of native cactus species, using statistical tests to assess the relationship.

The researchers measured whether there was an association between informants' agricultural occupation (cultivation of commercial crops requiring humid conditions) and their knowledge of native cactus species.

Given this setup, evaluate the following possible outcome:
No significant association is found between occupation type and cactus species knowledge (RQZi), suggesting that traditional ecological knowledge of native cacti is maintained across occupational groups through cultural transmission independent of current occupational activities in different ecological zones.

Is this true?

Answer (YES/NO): YES